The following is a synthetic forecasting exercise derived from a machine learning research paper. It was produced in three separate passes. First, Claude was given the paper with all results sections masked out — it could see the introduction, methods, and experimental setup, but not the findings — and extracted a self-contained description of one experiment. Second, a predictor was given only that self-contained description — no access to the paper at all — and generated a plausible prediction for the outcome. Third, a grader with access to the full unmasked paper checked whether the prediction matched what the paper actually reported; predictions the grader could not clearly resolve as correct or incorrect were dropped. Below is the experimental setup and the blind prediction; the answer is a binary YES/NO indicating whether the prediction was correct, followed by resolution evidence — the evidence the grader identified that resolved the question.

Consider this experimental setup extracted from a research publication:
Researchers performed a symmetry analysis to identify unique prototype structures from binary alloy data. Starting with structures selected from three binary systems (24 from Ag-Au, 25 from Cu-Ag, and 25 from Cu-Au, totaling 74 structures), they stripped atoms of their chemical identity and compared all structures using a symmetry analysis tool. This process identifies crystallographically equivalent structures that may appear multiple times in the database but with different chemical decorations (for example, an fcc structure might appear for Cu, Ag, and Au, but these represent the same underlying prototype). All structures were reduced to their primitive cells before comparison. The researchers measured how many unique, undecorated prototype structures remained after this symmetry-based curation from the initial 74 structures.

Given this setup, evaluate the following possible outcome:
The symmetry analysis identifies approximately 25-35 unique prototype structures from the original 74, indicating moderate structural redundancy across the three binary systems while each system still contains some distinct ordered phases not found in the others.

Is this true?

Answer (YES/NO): NO